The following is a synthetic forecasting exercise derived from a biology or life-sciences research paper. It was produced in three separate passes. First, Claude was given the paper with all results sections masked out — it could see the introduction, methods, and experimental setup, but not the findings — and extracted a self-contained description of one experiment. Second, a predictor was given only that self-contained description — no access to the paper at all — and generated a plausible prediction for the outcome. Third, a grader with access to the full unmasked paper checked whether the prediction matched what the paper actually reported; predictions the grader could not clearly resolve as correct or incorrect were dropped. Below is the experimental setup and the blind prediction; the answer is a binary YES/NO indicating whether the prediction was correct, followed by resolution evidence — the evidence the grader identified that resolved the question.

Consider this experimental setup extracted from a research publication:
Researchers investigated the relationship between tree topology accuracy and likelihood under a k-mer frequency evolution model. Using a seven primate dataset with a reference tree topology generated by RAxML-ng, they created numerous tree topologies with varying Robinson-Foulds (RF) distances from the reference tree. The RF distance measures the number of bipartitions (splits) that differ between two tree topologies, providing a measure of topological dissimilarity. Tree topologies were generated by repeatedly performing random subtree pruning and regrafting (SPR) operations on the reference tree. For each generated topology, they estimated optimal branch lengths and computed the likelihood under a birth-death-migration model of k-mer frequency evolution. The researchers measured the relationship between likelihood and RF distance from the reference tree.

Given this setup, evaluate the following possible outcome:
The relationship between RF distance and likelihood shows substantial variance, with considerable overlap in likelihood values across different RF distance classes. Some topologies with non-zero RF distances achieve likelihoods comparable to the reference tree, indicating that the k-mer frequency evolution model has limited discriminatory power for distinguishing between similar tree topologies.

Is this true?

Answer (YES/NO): NO